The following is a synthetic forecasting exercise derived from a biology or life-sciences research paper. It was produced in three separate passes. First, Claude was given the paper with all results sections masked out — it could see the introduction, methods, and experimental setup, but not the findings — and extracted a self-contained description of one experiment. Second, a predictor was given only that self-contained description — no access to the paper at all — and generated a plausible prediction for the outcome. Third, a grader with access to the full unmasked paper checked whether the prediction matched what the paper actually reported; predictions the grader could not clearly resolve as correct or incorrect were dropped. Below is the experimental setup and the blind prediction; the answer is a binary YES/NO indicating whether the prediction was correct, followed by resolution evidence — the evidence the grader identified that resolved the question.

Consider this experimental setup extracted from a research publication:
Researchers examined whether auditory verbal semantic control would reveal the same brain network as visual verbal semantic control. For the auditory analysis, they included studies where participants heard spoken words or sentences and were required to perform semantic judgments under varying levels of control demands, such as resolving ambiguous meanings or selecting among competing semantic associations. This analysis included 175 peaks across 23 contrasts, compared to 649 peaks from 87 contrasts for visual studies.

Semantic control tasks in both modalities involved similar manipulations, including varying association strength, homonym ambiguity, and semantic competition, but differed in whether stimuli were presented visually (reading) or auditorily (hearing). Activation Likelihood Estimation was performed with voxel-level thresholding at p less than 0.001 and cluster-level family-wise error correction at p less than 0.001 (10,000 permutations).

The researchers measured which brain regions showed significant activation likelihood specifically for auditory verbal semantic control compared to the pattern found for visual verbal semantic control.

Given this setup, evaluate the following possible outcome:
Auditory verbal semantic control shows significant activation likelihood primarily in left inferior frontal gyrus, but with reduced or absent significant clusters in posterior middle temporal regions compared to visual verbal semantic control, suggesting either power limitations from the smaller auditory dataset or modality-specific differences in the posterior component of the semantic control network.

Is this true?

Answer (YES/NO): NO